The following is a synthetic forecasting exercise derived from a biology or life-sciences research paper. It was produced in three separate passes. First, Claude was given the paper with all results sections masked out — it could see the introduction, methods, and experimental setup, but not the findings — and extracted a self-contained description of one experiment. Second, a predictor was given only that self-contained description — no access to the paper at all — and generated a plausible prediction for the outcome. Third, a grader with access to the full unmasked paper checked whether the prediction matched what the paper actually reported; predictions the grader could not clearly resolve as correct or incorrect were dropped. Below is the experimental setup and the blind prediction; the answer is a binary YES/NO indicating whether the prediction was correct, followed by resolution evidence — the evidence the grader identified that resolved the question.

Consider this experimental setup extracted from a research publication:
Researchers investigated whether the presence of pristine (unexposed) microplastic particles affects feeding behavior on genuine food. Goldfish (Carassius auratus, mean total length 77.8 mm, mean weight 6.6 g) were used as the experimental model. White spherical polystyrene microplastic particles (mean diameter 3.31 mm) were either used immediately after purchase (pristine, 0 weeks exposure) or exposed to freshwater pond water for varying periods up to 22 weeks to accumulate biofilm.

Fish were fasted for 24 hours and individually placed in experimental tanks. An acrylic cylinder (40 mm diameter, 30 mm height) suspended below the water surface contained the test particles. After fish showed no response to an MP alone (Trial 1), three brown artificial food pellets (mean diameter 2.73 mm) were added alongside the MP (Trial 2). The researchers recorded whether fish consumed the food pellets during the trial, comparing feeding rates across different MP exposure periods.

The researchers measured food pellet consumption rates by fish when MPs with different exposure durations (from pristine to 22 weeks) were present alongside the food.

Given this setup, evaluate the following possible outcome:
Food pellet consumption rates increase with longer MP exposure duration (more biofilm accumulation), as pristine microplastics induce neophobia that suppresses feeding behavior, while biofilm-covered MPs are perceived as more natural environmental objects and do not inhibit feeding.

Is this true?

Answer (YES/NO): YES